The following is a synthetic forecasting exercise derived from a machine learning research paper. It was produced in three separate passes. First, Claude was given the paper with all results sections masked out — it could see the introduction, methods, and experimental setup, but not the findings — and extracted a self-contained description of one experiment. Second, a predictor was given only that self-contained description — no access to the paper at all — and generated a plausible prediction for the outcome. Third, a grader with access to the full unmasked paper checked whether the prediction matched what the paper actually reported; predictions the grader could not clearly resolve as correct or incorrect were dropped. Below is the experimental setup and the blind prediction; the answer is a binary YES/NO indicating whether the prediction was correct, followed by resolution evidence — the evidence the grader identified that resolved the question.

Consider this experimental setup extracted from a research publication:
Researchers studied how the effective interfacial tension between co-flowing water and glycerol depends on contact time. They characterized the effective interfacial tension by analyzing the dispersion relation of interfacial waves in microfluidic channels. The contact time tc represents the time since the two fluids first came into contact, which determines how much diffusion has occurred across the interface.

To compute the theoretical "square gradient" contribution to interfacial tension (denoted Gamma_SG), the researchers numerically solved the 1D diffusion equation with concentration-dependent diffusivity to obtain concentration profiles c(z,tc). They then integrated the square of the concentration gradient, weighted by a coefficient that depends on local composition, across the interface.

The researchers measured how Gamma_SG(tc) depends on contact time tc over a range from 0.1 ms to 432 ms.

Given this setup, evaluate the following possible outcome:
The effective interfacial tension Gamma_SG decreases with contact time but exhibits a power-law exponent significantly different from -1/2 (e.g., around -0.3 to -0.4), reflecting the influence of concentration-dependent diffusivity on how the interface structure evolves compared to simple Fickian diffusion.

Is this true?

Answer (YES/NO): NO